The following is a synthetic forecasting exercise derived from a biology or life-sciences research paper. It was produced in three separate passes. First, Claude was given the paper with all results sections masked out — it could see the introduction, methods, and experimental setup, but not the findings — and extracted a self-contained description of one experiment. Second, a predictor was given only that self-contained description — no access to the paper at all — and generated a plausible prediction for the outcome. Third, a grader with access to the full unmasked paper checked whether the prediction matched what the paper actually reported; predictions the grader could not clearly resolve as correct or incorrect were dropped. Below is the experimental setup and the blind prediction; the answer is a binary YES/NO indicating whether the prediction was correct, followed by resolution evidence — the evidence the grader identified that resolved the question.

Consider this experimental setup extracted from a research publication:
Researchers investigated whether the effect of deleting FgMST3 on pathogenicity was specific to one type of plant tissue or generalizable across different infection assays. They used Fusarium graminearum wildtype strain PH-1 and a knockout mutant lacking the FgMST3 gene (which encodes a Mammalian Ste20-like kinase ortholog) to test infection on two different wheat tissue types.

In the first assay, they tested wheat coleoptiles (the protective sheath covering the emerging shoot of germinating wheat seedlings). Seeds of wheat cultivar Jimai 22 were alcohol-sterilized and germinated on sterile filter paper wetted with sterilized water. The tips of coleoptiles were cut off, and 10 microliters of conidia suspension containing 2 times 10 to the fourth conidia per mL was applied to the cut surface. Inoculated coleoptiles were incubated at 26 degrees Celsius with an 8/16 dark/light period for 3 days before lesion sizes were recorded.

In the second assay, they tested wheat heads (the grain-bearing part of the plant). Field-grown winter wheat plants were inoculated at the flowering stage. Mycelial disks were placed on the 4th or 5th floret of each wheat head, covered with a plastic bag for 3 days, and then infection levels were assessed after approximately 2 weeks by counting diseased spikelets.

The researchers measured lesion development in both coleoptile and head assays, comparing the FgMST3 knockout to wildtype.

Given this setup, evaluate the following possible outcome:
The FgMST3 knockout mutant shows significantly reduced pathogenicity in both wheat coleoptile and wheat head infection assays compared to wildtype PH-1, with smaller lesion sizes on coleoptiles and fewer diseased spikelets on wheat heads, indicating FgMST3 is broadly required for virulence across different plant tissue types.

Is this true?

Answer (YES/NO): YES